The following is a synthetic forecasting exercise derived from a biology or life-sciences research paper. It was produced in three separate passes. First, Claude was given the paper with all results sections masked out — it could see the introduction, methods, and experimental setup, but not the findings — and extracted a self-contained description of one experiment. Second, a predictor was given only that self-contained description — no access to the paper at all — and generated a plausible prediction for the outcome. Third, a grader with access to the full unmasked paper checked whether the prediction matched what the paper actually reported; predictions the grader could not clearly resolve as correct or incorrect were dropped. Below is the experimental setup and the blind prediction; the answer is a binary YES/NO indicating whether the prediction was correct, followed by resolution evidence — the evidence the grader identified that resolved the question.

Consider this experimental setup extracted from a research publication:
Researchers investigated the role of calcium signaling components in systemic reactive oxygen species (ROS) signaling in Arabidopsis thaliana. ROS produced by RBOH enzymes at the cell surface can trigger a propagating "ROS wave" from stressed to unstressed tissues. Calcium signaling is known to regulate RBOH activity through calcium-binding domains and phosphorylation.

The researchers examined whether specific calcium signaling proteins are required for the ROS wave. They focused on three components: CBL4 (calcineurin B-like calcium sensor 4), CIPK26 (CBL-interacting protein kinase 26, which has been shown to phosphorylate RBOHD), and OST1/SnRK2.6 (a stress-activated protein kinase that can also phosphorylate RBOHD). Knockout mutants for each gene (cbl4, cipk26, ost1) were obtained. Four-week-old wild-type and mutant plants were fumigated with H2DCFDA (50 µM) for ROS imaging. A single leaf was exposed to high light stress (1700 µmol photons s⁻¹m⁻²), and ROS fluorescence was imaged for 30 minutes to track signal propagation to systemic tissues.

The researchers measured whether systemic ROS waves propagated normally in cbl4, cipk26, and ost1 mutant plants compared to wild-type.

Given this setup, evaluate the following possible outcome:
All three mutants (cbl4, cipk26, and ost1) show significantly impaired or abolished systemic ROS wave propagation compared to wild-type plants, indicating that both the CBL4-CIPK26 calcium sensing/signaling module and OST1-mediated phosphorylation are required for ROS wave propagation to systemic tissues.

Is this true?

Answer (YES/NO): YES